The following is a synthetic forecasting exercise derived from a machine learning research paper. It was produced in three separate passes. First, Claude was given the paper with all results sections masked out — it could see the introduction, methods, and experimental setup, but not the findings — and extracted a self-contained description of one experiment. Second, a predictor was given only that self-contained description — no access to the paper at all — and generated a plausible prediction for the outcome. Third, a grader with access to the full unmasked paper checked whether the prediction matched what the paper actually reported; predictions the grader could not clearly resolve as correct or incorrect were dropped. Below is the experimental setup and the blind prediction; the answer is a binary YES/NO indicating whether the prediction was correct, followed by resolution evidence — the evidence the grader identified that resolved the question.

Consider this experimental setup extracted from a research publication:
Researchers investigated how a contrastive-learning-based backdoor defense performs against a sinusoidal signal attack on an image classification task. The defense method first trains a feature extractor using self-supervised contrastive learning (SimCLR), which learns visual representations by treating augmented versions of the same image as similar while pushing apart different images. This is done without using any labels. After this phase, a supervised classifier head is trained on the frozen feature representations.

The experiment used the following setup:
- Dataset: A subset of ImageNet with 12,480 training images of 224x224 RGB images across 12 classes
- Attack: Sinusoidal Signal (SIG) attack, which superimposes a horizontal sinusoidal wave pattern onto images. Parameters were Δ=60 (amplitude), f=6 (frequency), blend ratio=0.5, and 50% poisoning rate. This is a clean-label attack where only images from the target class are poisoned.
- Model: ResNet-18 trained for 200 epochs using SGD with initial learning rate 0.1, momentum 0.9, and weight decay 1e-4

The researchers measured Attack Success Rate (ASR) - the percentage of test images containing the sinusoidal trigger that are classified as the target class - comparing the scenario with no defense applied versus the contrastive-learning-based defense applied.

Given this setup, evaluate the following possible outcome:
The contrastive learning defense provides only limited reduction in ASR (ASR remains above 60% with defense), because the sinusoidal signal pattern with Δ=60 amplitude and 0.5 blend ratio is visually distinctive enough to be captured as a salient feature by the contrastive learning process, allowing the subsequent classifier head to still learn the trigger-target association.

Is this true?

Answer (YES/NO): NO